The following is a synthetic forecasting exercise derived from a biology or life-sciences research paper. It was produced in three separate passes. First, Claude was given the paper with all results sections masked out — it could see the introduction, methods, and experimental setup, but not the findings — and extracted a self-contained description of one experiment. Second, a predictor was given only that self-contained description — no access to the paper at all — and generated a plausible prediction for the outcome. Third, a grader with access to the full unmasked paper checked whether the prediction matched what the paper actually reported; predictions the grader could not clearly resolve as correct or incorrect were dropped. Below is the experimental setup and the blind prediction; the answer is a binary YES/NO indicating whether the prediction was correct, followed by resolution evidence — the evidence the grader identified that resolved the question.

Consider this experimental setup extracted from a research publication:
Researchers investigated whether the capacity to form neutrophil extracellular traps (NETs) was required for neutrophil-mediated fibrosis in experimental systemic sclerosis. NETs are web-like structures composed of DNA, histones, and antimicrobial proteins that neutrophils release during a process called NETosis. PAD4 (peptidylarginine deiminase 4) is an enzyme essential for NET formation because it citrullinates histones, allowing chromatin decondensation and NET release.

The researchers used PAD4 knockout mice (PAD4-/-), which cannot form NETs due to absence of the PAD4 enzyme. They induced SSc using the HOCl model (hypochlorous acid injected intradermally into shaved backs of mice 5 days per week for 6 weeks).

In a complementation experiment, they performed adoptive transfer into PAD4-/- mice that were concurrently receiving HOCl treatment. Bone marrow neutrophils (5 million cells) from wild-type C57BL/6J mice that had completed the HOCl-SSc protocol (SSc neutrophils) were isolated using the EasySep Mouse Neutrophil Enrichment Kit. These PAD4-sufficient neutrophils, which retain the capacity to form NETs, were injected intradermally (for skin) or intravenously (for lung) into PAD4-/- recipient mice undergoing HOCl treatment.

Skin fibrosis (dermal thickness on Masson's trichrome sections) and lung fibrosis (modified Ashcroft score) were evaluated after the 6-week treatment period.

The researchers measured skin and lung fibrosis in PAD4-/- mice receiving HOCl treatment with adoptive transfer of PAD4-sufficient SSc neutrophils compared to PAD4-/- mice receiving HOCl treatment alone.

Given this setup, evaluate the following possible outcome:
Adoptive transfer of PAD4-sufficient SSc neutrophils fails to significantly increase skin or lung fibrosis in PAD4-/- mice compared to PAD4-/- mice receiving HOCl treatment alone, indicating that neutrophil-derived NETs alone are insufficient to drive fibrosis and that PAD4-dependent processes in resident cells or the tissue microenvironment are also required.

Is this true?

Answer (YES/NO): NO